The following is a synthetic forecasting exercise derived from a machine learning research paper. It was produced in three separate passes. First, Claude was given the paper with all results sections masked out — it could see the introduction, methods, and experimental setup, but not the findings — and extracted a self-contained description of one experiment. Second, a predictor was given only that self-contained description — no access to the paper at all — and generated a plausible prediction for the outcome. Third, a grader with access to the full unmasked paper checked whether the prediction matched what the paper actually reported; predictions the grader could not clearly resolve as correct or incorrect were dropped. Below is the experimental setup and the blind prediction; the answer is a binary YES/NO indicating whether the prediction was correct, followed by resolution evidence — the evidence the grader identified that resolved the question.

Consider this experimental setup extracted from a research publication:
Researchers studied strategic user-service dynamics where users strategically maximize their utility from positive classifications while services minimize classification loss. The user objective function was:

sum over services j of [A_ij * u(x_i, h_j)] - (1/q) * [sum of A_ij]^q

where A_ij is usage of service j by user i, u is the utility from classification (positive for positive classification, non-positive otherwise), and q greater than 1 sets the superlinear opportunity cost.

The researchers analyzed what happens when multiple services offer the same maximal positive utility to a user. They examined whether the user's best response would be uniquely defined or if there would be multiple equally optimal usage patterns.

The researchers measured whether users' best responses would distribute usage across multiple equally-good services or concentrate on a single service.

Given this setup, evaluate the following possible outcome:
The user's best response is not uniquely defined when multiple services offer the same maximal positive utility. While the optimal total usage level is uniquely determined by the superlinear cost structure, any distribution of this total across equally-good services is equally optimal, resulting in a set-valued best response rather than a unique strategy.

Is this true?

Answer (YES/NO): YES